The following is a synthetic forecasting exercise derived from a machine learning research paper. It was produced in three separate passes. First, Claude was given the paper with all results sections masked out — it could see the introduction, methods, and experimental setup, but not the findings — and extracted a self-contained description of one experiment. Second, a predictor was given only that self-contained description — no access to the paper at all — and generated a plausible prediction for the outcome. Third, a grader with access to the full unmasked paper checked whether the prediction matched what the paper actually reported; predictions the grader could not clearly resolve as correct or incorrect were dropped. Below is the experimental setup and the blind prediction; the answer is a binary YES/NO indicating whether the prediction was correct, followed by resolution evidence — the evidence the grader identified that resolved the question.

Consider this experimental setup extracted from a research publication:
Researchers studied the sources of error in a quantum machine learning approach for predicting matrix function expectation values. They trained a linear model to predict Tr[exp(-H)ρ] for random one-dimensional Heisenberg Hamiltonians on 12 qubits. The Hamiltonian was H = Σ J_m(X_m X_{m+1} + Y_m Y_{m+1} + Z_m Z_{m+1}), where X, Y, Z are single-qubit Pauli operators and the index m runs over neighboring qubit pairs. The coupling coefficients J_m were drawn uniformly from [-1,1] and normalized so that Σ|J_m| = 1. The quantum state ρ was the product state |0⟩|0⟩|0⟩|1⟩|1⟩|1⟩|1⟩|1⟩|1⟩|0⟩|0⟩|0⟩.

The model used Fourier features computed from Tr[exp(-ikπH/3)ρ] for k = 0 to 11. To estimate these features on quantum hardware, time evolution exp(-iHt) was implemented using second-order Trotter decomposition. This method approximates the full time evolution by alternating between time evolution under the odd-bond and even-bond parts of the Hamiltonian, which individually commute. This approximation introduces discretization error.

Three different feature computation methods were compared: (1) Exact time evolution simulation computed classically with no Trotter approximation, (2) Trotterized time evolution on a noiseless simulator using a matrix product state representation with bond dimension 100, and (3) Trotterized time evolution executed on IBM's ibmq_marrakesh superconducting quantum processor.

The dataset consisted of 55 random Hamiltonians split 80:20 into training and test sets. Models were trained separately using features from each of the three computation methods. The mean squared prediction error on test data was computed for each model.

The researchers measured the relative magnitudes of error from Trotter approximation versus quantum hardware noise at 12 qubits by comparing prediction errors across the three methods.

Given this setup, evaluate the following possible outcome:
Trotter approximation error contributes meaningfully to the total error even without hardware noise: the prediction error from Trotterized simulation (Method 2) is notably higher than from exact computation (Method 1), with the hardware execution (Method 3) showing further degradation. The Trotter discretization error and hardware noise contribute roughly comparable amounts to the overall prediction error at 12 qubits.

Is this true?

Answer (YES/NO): NO